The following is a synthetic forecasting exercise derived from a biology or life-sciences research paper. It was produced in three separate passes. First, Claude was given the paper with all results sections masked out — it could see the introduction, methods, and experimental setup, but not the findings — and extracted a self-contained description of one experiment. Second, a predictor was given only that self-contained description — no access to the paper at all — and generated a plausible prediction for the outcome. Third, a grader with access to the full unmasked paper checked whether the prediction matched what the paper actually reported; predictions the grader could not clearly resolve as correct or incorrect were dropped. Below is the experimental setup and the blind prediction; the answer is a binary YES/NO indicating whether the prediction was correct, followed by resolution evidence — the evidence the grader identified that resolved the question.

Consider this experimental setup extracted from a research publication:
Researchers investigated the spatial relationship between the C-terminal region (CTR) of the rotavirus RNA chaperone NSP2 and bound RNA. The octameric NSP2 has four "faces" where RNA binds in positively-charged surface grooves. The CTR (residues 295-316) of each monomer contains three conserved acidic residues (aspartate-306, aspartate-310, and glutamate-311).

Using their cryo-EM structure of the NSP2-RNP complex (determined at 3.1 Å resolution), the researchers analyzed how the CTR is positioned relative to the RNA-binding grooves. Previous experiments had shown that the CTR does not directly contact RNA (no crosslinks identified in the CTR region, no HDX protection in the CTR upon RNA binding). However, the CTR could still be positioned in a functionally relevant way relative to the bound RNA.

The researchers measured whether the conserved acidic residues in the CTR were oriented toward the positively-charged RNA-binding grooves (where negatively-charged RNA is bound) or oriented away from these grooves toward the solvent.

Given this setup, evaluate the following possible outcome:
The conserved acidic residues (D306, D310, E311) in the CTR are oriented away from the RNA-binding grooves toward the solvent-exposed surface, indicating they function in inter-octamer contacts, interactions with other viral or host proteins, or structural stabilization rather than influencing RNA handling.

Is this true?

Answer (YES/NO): NO